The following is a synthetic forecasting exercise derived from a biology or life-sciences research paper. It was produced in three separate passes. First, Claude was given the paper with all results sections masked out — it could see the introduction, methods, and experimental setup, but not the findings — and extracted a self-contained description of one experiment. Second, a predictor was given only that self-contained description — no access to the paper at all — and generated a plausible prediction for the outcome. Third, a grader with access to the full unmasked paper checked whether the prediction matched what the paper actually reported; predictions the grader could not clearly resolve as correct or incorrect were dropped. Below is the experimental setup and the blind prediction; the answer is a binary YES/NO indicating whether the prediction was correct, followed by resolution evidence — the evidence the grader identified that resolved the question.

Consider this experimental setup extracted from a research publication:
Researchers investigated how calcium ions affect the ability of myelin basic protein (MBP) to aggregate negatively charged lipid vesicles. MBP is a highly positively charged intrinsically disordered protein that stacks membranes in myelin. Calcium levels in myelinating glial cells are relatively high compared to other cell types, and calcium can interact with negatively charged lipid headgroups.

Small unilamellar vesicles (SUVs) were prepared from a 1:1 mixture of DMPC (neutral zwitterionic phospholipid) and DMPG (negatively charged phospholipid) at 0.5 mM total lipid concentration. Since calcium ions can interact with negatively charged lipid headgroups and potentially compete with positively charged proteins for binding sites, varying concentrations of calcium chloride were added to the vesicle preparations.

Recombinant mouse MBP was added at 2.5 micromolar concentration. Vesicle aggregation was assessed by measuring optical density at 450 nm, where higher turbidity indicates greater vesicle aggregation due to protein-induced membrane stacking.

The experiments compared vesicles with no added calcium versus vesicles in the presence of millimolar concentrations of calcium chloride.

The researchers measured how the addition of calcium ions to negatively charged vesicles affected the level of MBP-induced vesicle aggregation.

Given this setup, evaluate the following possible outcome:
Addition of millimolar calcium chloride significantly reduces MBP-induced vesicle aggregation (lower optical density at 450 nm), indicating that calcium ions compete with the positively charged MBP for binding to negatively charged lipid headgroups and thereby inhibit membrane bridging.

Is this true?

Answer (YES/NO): NO